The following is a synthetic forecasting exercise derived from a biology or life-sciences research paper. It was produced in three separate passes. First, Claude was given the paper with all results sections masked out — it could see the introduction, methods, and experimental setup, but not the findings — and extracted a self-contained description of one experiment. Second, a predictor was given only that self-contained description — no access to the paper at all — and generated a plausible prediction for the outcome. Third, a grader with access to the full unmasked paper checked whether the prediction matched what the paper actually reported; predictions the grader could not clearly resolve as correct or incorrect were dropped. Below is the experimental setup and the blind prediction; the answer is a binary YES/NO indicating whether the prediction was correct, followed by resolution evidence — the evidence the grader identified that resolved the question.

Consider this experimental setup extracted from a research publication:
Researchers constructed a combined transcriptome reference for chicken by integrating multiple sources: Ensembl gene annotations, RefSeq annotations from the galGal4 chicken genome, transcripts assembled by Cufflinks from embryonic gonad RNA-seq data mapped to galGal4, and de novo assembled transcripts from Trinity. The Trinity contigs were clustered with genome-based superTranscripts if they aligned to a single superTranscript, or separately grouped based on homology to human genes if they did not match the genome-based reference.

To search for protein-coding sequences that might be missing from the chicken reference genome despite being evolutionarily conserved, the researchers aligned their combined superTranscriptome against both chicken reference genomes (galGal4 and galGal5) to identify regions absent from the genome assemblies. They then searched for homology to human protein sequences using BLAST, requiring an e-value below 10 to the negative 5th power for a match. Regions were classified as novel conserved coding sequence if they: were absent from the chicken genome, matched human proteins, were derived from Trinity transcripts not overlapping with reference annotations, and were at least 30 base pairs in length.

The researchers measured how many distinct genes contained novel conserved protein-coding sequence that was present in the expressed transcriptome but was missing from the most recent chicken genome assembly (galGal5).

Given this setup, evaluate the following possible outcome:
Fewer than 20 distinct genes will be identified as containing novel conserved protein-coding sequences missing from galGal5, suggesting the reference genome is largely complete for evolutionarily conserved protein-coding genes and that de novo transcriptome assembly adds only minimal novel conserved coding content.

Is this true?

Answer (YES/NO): NO